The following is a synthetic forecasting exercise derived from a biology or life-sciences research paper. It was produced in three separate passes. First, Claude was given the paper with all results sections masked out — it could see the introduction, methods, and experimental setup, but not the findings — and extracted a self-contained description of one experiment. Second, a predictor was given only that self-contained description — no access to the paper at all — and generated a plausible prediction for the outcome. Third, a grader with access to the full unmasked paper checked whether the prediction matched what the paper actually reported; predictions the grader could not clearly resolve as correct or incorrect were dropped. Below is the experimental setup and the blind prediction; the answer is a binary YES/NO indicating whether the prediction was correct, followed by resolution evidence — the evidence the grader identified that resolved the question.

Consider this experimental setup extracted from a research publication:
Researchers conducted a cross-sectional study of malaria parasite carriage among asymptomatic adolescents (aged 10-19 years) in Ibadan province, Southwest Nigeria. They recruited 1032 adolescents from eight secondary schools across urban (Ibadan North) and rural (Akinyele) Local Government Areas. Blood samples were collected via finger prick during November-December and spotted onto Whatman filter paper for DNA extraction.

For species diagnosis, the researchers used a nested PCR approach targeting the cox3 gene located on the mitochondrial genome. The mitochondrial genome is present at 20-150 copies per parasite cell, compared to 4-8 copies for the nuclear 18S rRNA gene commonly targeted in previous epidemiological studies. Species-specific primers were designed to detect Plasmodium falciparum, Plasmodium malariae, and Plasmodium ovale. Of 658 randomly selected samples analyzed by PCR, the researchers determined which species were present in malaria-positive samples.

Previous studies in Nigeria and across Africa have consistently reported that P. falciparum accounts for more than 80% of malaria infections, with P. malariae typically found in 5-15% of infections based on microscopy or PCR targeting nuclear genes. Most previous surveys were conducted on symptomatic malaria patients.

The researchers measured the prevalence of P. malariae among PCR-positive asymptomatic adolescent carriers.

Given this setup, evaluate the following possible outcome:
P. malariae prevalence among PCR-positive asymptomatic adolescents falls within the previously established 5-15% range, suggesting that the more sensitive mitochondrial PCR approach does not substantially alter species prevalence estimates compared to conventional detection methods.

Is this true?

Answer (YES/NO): NO